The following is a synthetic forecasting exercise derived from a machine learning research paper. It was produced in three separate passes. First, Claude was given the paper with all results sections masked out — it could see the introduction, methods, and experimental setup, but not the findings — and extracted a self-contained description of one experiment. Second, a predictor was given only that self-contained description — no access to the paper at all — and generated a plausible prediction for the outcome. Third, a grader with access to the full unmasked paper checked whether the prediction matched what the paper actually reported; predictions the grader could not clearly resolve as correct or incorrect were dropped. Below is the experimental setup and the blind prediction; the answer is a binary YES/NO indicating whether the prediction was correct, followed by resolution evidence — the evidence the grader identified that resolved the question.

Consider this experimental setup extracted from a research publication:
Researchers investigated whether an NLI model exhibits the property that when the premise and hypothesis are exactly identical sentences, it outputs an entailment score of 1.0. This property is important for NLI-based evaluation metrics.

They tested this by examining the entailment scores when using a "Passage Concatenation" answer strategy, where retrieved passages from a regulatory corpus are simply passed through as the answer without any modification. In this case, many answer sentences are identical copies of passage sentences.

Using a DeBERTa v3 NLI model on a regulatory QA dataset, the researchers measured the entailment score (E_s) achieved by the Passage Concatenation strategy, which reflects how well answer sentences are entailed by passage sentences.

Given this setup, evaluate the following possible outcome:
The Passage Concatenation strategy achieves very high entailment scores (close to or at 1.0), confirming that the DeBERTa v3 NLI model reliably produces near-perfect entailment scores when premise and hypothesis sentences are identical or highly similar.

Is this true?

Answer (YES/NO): YES